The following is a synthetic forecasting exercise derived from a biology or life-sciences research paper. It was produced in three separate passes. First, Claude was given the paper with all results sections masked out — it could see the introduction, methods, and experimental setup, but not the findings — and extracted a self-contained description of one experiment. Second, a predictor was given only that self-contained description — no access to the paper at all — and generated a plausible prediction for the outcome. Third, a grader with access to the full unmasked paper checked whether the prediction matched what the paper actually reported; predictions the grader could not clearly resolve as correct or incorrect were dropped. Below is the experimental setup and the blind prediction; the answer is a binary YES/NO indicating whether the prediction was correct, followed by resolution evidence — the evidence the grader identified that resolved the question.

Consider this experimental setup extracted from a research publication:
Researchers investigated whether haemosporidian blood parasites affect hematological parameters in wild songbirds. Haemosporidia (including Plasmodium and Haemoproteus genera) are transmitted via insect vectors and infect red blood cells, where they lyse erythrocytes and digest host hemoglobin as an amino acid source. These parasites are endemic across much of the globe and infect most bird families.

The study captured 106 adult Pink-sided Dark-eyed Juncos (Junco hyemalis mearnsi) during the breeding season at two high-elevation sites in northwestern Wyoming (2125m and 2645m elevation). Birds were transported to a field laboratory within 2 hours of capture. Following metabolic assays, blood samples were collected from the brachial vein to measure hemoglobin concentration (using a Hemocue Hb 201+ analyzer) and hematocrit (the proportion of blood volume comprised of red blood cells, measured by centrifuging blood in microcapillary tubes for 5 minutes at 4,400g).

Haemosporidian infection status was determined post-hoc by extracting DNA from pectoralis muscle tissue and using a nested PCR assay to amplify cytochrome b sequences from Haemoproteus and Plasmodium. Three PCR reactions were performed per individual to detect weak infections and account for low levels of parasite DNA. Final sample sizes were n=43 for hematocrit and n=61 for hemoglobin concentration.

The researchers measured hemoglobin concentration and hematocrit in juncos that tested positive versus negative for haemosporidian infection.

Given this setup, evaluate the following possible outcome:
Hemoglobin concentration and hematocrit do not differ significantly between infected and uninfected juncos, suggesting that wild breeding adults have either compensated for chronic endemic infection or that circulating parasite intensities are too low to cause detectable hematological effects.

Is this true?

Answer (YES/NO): YES